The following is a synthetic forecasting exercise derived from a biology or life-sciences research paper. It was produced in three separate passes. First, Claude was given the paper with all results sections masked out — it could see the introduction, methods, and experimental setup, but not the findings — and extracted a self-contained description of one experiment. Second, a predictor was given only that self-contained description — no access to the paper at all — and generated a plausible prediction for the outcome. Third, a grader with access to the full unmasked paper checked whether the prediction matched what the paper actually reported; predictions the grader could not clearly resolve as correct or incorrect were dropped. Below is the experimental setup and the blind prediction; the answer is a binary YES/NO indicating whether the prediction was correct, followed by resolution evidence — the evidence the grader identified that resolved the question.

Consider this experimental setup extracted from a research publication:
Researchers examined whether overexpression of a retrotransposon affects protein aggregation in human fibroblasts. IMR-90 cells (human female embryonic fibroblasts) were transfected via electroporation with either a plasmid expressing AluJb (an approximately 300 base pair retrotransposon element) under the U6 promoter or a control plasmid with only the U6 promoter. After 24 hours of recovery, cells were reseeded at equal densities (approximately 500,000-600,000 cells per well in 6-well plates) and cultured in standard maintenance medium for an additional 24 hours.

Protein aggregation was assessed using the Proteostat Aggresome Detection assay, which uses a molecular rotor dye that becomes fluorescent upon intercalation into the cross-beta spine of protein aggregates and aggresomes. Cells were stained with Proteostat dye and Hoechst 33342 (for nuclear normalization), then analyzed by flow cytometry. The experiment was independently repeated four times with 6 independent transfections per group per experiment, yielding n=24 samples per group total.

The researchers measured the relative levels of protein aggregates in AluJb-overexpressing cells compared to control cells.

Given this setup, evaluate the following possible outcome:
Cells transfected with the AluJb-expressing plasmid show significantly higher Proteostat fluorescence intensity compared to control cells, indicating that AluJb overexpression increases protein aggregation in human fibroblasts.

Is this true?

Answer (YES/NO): NO